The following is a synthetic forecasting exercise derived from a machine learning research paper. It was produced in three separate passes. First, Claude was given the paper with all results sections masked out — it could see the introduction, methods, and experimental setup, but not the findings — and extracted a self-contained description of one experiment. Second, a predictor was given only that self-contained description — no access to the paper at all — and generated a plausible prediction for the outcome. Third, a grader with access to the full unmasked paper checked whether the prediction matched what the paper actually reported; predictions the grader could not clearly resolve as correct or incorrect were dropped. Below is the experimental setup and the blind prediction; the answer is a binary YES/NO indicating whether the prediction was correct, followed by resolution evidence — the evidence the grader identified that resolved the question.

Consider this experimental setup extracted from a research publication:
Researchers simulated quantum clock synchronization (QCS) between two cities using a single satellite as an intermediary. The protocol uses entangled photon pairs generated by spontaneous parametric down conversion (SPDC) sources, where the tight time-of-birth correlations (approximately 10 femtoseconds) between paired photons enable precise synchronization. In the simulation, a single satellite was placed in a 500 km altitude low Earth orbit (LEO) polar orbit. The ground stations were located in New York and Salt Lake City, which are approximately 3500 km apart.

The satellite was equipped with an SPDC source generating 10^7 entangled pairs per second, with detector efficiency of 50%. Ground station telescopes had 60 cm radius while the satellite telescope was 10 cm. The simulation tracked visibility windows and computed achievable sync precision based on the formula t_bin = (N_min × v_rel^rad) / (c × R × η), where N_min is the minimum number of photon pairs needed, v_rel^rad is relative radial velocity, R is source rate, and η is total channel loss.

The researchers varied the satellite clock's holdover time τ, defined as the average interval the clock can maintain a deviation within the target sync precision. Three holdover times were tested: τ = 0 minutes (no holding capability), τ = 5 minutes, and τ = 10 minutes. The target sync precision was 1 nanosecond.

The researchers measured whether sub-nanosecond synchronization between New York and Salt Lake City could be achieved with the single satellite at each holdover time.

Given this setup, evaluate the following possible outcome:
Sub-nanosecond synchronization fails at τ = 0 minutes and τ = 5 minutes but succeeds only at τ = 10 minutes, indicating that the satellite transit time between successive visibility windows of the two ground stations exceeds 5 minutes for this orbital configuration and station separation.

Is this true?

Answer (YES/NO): YES